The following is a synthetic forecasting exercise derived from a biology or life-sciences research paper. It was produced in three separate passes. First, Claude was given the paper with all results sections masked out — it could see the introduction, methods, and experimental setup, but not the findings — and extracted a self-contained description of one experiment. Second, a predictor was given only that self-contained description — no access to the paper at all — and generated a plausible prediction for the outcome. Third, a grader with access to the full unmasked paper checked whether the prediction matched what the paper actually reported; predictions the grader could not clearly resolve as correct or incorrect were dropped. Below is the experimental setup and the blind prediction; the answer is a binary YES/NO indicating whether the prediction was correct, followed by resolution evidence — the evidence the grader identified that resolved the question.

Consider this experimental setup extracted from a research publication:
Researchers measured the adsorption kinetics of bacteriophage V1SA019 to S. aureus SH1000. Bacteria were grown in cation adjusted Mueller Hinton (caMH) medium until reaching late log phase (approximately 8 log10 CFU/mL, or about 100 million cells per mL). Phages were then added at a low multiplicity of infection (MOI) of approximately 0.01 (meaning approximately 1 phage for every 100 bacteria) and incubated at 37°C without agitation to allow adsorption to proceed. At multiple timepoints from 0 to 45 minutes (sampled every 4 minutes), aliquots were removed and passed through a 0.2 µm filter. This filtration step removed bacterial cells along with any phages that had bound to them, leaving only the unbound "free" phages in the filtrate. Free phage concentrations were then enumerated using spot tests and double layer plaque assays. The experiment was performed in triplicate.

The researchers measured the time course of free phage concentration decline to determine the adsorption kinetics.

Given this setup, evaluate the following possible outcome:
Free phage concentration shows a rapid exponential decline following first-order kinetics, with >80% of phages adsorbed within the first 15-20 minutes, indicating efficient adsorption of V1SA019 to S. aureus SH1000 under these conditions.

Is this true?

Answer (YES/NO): YES